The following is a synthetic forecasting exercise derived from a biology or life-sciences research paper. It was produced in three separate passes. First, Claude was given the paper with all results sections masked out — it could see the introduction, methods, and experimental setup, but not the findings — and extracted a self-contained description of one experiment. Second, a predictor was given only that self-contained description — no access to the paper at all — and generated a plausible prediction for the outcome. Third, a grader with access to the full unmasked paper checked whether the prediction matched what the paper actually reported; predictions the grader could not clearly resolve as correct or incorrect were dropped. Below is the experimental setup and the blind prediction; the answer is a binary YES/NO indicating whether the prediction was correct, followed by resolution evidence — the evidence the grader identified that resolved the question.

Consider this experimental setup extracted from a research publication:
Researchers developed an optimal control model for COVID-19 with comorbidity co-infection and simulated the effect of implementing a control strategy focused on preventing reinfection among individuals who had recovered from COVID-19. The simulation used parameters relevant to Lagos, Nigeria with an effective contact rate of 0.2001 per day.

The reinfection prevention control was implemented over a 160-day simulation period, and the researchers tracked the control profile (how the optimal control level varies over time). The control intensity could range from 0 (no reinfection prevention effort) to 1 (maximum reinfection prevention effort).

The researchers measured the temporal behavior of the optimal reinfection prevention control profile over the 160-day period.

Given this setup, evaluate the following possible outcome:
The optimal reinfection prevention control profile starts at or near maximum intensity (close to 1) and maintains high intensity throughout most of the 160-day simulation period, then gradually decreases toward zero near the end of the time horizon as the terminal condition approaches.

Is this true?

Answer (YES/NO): NO